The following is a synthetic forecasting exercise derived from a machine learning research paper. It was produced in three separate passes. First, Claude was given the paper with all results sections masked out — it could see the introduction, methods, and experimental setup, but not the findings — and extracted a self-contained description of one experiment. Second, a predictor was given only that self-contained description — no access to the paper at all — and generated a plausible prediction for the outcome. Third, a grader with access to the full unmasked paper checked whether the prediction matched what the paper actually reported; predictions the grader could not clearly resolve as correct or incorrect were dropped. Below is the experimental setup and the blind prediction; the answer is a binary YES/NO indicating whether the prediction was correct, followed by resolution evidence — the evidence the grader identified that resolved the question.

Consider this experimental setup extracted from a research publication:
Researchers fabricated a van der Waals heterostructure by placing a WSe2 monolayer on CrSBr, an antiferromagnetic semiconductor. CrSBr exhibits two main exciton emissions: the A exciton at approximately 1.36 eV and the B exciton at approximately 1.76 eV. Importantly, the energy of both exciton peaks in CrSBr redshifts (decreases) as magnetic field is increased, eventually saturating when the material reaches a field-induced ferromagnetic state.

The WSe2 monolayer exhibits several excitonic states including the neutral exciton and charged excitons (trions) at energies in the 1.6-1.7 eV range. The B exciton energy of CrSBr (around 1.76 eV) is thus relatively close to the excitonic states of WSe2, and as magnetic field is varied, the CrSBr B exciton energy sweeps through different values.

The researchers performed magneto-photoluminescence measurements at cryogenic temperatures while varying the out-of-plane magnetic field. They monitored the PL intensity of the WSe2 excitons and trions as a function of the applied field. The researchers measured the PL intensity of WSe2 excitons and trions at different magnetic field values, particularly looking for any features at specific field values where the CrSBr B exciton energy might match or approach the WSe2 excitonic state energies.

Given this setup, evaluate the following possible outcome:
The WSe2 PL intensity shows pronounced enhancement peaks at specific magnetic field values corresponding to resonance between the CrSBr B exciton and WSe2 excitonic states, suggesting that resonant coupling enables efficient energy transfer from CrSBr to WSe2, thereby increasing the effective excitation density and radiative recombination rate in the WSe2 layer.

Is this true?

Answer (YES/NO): YES